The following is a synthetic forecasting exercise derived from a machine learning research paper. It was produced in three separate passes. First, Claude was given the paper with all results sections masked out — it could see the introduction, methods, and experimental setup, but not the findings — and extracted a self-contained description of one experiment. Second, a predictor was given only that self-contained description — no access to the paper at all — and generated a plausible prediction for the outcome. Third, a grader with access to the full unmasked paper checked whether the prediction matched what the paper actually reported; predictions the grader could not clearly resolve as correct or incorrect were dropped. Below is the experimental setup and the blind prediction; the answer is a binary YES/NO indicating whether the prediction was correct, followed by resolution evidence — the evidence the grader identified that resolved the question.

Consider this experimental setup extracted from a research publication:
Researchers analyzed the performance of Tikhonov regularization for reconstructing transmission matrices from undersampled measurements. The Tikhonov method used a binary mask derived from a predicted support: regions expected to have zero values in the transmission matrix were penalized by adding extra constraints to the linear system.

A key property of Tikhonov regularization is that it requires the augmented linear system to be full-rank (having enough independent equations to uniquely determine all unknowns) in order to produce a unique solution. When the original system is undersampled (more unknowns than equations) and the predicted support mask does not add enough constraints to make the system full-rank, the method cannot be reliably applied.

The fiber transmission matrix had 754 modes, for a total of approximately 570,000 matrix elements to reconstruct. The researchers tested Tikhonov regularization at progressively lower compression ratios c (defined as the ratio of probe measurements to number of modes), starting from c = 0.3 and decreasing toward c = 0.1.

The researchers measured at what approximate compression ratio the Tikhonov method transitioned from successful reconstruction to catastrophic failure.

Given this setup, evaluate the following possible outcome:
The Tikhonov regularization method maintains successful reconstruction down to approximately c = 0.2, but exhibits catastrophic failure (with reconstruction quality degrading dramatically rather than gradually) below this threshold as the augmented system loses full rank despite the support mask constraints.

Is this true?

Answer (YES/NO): YES